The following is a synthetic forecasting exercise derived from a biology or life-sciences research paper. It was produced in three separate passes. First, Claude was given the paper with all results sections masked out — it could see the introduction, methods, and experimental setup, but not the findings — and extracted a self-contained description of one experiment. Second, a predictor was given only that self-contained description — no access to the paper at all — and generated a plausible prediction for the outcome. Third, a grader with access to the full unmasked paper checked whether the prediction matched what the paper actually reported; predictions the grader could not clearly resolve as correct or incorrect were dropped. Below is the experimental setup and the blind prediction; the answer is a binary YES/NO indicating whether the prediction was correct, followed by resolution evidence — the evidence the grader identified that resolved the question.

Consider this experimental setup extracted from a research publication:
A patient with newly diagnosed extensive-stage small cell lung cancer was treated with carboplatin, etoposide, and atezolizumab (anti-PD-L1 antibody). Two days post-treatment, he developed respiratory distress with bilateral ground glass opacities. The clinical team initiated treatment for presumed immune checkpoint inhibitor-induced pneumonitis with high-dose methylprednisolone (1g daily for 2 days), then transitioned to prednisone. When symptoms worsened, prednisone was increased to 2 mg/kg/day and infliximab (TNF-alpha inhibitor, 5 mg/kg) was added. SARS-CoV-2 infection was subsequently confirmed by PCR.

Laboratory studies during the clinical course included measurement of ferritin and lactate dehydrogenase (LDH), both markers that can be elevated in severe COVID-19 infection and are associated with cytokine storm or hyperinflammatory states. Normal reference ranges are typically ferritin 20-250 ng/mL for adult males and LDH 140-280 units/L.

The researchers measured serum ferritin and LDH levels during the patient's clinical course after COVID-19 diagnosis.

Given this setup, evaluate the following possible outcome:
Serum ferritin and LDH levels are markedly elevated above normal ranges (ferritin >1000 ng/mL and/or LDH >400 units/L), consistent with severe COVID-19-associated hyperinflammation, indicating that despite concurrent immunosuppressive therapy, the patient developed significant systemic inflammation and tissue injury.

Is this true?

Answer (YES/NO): NO